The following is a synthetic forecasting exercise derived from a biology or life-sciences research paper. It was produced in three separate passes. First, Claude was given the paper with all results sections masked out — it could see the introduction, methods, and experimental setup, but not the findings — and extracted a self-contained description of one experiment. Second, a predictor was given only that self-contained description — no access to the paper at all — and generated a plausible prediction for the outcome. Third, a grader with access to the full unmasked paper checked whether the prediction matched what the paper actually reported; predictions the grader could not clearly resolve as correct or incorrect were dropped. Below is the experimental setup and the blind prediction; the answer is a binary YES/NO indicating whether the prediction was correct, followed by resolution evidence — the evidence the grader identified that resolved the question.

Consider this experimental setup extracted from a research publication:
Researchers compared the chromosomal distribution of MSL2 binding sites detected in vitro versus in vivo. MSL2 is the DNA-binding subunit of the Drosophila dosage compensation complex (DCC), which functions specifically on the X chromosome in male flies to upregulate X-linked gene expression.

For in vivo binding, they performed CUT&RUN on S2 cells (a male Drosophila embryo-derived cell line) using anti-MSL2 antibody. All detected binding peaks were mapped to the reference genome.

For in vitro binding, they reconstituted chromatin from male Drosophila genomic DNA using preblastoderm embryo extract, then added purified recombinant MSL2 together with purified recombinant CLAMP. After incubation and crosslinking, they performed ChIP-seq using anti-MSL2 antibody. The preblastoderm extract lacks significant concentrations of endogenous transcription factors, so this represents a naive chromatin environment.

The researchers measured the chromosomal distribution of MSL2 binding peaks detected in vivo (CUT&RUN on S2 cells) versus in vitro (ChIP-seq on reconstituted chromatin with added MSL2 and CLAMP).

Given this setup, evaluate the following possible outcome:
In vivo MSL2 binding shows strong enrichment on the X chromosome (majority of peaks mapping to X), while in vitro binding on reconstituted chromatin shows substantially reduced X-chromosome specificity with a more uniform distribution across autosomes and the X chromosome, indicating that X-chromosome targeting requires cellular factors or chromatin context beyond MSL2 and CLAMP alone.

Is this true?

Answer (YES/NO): YES